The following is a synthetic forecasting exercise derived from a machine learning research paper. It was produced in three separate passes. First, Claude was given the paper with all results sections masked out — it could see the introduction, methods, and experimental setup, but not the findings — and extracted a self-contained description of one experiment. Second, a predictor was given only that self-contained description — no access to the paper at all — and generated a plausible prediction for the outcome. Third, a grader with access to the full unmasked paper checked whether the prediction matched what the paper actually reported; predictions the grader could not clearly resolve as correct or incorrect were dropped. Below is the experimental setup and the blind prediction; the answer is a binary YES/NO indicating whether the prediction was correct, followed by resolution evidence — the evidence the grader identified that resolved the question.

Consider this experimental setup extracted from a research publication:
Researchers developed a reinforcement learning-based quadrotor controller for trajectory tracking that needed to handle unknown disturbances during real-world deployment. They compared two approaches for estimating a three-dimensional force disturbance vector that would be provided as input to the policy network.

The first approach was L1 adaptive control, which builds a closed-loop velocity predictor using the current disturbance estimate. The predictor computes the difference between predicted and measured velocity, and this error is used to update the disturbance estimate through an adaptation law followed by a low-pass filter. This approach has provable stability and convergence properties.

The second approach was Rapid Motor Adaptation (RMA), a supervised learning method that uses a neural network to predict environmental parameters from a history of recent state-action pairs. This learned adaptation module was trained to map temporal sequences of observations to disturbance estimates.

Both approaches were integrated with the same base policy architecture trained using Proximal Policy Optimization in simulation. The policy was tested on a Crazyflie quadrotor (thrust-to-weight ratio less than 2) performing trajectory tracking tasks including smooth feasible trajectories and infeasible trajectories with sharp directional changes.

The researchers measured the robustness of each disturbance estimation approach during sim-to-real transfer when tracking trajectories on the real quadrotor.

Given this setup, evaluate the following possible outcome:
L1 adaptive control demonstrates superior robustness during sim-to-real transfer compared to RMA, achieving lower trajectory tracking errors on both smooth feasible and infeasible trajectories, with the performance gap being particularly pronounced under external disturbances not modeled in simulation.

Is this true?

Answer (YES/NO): NO